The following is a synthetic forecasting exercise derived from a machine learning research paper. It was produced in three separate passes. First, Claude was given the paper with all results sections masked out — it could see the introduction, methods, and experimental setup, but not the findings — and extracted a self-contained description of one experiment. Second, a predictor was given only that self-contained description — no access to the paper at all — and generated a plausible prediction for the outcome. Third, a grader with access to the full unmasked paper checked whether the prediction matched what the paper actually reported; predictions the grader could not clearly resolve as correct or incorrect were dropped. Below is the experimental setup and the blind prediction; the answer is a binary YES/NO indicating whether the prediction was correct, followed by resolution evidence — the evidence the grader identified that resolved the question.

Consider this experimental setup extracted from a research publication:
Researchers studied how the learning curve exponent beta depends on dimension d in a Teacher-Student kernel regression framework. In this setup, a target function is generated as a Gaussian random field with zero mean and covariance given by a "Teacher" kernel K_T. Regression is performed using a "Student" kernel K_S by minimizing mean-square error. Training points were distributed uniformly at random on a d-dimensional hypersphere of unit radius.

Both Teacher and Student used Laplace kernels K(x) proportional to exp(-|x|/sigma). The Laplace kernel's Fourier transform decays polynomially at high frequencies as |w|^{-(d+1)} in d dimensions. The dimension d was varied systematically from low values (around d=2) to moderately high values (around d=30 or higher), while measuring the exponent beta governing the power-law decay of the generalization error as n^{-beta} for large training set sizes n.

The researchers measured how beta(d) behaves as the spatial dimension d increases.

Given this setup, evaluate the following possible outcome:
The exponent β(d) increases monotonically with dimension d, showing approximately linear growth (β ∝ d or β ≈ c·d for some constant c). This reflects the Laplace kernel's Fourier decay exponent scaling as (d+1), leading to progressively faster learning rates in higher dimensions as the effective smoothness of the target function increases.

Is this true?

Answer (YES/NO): NO